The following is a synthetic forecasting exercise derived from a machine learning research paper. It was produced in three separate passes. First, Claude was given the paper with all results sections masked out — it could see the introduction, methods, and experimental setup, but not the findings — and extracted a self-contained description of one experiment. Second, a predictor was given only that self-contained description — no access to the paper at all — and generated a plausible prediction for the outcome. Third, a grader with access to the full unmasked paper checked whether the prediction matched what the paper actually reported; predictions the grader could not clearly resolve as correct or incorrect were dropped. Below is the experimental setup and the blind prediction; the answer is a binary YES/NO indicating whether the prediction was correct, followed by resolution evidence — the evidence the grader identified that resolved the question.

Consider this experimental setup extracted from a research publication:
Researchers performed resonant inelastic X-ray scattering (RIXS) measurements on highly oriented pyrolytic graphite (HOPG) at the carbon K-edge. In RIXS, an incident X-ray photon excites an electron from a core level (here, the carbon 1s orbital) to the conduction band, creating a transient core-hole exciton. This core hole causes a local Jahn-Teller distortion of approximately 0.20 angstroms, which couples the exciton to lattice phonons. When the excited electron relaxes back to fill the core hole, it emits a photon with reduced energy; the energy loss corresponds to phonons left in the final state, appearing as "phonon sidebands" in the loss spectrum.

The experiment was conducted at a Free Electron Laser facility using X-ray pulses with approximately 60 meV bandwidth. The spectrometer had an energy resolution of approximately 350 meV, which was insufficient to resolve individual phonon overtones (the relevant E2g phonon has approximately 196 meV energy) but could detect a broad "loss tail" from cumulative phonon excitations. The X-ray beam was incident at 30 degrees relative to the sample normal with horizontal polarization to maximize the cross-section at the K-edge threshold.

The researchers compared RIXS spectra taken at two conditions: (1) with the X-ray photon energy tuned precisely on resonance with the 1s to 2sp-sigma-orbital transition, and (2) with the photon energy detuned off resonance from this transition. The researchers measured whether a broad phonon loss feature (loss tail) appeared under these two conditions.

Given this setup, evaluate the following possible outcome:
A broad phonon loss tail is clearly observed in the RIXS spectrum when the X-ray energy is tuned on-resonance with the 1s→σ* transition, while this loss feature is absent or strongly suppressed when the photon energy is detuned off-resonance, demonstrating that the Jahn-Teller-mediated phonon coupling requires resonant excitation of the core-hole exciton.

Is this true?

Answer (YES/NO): YES